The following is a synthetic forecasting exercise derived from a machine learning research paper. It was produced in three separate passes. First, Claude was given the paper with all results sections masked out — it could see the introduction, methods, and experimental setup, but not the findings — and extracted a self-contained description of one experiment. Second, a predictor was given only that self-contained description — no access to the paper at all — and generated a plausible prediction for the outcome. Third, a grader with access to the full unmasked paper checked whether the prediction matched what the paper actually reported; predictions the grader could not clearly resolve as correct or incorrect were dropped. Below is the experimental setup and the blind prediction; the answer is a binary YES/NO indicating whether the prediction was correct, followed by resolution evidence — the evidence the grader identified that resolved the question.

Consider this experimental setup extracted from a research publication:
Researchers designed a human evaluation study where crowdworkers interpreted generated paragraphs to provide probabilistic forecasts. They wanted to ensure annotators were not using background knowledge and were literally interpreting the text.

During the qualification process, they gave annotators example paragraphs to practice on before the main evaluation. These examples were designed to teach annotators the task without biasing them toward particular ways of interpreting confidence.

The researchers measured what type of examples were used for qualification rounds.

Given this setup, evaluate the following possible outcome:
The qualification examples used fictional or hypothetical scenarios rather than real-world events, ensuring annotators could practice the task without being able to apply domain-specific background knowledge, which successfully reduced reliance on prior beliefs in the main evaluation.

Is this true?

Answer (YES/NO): NO